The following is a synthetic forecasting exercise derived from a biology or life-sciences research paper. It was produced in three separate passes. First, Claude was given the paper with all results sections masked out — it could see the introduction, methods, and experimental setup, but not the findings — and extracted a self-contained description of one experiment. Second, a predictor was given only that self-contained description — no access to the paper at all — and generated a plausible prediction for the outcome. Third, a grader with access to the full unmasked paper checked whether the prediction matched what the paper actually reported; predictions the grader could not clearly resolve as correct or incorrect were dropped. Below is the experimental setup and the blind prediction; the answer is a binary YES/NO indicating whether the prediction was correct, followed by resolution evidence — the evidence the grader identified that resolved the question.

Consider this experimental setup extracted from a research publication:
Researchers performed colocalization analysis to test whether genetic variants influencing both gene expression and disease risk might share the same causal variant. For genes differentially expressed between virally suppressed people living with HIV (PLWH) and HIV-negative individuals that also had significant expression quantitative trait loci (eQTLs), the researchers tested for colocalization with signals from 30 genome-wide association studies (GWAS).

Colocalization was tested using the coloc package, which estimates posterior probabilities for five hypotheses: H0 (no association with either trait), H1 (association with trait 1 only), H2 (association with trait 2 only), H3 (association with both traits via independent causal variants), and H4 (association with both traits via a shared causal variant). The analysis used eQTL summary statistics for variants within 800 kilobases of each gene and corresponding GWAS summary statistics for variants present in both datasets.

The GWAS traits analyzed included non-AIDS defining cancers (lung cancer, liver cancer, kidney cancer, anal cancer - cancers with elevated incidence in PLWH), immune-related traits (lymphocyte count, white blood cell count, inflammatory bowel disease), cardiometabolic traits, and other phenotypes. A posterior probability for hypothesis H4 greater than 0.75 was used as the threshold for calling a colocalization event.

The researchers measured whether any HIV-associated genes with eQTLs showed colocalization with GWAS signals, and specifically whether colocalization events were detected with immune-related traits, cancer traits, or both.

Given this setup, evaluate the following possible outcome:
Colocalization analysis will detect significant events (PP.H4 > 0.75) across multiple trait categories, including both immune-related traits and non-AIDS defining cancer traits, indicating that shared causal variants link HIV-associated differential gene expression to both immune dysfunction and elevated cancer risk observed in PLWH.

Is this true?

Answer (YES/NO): NO